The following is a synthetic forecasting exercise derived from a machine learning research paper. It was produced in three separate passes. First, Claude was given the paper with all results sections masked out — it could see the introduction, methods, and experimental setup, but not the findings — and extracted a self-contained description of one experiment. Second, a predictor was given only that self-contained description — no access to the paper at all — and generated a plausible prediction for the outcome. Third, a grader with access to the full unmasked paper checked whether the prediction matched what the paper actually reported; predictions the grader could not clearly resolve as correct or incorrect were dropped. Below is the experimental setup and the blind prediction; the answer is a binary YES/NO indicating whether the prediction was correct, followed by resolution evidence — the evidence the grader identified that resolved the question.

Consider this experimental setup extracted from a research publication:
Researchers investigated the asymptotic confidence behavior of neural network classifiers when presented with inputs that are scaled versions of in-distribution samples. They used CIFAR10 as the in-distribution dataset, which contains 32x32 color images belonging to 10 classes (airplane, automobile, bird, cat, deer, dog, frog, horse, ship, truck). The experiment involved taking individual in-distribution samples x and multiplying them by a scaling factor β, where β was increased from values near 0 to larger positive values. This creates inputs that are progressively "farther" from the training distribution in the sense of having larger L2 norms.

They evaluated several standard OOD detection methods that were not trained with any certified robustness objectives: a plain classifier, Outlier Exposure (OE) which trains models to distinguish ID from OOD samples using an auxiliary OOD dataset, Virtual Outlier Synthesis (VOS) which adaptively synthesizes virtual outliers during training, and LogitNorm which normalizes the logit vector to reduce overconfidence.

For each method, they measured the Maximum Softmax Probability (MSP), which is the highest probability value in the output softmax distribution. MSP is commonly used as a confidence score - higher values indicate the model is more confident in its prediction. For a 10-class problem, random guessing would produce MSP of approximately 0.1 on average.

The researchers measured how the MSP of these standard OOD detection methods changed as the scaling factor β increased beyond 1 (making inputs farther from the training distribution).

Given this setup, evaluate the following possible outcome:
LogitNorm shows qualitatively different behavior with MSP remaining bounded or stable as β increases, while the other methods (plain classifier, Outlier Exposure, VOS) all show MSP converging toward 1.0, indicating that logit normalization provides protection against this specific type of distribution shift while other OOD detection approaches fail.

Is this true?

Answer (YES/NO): NO